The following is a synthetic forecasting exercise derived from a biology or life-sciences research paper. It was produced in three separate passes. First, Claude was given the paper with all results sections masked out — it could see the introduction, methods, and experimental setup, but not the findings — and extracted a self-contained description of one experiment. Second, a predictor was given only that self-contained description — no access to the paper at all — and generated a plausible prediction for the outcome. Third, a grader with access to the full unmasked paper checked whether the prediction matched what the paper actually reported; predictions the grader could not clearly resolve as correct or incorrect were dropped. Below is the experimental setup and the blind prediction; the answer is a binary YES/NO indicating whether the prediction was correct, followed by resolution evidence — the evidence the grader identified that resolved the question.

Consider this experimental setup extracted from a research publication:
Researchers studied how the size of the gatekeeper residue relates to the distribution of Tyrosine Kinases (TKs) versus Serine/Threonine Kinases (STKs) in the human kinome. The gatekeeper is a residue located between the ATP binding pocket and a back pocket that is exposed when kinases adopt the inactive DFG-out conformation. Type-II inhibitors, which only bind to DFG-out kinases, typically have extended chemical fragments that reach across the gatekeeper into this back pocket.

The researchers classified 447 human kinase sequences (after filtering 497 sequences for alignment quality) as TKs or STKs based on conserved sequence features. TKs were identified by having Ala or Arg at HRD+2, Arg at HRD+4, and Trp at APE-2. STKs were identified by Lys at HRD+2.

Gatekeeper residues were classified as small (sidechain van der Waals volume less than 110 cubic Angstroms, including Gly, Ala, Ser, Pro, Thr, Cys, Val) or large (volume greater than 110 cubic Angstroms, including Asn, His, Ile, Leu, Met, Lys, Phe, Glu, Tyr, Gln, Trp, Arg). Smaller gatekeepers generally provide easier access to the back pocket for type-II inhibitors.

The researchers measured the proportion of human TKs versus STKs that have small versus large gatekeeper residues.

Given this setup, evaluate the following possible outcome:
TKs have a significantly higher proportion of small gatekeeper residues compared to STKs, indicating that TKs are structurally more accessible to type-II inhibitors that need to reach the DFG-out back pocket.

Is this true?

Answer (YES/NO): YES